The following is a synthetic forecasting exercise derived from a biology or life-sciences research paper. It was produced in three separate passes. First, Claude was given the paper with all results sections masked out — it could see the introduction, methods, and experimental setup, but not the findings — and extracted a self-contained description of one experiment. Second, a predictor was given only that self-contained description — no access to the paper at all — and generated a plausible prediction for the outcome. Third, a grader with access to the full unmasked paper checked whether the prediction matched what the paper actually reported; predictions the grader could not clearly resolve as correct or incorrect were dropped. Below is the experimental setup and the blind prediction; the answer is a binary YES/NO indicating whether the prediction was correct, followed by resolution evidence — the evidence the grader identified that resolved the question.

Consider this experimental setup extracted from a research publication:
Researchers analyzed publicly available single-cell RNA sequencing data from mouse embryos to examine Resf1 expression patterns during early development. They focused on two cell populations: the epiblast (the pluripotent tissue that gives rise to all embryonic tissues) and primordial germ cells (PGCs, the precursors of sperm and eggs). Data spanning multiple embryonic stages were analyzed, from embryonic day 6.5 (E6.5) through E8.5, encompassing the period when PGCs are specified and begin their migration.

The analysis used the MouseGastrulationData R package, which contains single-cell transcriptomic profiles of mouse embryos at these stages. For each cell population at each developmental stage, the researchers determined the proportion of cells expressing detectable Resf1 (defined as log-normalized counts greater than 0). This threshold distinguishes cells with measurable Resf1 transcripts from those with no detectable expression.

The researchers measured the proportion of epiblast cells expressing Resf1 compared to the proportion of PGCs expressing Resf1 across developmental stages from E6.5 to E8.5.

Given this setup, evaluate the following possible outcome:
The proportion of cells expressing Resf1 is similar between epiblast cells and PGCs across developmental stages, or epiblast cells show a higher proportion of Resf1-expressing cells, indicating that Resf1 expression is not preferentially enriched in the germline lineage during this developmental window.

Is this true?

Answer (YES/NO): NO